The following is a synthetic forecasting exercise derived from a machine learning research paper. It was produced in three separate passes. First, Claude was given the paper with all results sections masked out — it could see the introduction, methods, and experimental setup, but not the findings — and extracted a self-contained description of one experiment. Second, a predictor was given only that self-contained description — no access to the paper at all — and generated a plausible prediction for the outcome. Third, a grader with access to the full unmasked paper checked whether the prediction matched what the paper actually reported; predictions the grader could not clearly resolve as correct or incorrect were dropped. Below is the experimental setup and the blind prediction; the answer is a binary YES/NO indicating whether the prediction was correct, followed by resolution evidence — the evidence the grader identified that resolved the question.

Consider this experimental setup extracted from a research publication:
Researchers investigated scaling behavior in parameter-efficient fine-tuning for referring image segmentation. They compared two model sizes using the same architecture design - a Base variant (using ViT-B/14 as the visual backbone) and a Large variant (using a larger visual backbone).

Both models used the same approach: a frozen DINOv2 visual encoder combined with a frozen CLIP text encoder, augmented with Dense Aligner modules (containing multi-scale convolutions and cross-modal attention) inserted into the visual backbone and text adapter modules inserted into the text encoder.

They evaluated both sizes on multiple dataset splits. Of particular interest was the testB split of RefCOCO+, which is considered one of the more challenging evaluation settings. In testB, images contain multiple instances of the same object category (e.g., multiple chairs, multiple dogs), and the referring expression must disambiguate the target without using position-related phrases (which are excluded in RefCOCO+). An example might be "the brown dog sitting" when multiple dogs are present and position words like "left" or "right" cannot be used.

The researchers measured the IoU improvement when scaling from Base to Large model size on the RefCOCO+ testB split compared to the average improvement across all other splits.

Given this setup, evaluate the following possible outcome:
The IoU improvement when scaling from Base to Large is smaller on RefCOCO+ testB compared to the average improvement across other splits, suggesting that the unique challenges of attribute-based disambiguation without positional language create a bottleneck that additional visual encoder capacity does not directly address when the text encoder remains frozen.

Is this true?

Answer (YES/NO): NO